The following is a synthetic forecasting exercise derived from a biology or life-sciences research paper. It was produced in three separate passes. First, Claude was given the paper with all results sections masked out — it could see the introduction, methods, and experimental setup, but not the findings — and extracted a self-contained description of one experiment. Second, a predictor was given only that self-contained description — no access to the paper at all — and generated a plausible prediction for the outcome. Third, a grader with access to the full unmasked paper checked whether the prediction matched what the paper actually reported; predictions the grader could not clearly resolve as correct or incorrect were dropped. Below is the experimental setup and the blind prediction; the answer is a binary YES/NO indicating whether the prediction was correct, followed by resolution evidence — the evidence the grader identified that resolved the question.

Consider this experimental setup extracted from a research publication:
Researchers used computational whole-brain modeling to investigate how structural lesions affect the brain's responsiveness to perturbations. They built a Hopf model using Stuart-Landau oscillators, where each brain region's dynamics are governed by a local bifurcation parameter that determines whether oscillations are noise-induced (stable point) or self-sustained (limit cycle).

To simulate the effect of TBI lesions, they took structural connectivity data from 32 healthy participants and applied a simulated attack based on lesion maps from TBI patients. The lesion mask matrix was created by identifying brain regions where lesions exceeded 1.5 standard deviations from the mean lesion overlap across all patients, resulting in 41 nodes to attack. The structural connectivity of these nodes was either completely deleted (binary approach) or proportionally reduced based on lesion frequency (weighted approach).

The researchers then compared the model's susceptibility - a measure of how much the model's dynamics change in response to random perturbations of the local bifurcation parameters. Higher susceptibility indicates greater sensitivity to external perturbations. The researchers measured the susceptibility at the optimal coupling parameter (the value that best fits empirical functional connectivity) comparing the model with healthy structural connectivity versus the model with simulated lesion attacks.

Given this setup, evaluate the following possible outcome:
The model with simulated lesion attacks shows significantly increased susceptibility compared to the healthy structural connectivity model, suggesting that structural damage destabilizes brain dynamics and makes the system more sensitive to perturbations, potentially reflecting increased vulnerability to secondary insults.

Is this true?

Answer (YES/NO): NO